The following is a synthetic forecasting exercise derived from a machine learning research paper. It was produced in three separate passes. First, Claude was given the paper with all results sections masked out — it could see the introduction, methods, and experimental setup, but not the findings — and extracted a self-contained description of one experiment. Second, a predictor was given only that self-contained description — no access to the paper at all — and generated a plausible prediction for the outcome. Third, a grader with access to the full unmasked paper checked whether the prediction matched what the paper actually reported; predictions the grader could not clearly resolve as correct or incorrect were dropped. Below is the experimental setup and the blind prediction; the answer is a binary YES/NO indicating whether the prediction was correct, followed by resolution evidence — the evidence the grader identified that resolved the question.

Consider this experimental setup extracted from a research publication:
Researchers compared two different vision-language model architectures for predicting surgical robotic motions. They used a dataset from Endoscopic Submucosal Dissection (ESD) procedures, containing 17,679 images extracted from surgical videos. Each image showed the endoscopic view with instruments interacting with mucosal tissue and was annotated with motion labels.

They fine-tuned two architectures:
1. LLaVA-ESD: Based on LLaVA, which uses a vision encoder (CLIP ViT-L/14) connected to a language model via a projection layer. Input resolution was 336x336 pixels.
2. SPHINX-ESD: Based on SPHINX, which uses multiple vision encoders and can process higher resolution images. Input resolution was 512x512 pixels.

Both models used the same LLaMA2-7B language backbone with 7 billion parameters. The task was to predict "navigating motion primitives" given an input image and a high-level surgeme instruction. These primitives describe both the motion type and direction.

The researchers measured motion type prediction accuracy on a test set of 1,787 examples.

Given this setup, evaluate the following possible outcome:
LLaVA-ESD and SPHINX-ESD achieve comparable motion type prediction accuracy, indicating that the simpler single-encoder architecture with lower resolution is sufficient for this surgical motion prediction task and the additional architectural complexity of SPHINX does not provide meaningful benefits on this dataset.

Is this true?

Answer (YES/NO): NO